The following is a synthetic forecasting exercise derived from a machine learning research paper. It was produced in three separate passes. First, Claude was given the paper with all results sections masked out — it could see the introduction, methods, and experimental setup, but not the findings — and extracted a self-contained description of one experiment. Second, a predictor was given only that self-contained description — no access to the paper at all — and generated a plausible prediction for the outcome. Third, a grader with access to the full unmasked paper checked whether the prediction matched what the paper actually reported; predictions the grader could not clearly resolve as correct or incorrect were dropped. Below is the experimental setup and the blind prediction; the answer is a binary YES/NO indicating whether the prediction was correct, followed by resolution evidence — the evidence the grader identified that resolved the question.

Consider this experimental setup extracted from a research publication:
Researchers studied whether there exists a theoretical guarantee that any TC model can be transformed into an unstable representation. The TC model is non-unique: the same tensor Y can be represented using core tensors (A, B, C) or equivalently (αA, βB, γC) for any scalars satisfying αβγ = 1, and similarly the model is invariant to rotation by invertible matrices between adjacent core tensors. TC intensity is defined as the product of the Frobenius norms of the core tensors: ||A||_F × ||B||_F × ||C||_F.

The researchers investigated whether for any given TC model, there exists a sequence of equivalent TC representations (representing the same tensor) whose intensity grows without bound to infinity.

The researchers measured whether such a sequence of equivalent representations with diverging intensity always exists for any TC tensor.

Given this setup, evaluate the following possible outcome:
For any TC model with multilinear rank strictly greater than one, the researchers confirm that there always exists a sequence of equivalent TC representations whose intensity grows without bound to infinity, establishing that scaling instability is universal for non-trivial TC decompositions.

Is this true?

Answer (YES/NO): NO